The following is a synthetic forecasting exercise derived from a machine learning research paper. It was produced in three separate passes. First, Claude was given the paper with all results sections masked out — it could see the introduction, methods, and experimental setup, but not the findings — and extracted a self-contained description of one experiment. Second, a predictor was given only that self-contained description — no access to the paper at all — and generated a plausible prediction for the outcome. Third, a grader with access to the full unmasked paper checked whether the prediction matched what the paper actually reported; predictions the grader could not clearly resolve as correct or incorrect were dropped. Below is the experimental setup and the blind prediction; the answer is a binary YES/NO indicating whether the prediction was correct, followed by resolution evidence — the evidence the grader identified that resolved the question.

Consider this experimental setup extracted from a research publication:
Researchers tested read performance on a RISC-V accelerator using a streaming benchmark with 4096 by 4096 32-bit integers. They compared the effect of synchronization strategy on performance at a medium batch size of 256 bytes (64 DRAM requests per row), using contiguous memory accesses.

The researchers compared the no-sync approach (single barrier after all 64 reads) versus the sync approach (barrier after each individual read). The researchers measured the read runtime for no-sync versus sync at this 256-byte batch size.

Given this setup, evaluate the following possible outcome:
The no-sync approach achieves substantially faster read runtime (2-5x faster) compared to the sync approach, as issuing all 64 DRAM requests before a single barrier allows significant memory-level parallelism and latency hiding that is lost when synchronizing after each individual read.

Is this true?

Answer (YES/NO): NO